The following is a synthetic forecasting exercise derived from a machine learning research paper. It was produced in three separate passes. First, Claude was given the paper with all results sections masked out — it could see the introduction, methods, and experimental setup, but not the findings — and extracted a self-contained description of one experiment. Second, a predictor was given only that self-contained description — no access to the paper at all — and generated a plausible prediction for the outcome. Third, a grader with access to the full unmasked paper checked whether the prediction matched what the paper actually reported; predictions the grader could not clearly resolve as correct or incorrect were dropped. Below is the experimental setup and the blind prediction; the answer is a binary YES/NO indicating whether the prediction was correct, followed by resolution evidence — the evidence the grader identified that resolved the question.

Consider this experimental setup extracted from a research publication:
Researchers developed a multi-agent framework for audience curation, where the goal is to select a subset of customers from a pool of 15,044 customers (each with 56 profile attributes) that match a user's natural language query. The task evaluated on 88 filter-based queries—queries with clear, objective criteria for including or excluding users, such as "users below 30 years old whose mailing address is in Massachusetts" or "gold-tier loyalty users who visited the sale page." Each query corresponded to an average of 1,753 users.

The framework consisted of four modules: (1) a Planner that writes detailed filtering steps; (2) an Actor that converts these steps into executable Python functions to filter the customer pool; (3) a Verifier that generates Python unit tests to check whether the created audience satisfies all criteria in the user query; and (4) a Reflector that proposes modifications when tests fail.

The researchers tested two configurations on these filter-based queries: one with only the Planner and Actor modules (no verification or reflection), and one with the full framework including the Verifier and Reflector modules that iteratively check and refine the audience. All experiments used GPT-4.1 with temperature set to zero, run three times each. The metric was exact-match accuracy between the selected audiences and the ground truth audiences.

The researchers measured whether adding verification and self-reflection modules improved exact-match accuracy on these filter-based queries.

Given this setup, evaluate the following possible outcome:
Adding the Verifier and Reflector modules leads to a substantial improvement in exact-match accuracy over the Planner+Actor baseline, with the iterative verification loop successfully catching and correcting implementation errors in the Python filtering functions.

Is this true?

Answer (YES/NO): NO